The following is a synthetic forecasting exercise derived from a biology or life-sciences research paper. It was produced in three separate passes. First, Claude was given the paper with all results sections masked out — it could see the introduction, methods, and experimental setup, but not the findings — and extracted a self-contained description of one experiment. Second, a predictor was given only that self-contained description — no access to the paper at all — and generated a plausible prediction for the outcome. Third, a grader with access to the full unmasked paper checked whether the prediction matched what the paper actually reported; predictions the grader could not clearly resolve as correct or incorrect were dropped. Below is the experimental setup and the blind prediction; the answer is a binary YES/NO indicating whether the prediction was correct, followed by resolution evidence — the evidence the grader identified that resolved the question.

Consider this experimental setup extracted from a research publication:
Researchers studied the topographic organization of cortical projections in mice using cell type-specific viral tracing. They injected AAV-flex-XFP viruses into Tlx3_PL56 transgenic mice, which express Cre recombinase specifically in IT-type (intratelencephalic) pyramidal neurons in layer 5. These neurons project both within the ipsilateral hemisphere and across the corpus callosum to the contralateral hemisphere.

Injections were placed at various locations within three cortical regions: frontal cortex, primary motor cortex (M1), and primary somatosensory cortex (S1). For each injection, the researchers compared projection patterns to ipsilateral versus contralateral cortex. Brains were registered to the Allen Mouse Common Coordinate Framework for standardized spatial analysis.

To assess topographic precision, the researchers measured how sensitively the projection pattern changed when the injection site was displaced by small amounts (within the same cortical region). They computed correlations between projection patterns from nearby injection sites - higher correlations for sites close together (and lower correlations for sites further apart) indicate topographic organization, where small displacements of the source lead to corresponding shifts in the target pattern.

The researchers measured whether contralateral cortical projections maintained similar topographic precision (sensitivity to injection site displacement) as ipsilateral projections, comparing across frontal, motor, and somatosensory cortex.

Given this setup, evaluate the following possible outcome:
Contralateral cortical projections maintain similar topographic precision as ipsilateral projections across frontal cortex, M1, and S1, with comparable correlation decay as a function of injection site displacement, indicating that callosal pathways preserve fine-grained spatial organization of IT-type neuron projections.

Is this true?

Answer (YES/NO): NO